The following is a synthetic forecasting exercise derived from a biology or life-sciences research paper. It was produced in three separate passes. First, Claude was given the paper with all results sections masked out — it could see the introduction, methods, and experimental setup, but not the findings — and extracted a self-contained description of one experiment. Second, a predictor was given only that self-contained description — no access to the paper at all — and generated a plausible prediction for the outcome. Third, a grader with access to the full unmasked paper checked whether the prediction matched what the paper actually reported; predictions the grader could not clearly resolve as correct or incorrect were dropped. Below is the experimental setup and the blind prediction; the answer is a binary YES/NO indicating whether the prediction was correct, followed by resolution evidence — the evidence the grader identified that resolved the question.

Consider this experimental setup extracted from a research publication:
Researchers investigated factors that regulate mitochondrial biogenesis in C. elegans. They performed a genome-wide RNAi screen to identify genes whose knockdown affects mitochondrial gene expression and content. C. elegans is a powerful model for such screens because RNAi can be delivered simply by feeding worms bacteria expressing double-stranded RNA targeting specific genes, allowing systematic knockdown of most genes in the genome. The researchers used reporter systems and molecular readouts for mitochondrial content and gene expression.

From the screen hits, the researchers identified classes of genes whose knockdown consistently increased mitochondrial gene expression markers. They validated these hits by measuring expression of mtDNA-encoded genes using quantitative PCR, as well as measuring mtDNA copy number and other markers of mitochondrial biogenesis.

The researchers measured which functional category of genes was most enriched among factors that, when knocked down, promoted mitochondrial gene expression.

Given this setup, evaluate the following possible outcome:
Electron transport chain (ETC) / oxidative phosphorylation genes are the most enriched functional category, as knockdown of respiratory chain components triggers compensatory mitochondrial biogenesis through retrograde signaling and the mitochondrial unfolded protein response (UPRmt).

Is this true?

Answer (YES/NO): NO